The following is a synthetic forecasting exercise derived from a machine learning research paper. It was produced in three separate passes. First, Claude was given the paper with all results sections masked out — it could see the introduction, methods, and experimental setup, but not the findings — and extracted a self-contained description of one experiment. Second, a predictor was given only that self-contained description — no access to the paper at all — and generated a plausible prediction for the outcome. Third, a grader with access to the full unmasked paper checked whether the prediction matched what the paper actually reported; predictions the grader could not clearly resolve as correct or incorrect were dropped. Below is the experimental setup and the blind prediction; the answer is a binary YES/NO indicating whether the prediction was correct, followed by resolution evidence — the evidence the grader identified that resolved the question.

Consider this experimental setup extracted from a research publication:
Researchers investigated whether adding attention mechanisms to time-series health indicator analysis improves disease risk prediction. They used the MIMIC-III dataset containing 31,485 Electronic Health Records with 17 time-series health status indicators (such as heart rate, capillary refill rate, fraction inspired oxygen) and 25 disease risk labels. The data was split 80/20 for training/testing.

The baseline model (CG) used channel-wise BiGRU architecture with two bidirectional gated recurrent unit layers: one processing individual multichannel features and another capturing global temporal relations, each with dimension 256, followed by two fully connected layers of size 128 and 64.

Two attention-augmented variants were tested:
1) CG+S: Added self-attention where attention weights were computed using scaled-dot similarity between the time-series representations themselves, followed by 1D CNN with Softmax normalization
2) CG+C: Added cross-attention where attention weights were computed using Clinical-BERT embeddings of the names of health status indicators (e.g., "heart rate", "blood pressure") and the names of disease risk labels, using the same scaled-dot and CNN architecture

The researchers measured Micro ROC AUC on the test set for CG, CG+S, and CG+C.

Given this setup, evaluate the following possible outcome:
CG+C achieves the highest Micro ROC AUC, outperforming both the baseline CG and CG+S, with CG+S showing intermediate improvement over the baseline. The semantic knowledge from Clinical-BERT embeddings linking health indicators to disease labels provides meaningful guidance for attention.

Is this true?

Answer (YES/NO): YES